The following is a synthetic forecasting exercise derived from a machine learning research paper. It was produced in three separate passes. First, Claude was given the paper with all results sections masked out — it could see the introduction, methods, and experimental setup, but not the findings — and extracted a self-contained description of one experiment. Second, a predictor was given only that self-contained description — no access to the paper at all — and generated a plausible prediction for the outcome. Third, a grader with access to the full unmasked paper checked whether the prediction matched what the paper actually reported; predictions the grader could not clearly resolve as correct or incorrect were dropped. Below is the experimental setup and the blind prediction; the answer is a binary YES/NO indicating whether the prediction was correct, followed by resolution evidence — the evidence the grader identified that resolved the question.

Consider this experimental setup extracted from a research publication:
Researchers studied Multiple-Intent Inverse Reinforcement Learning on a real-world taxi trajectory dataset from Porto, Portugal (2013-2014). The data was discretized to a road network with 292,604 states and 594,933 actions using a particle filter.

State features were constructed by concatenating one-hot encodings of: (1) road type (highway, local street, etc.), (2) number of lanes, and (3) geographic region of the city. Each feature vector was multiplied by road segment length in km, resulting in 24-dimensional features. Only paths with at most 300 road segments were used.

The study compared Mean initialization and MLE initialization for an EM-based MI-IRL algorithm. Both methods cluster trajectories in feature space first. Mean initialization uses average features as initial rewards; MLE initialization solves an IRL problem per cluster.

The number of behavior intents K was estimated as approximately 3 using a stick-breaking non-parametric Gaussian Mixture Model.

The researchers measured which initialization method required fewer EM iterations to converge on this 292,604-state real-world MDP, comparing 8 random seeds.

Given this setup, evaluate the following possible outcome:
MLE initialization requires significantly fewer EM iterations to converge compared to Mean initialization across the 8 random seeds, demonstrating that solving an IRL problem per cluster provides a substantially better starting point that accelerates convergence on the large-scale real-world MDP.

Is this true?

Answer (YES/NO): YES